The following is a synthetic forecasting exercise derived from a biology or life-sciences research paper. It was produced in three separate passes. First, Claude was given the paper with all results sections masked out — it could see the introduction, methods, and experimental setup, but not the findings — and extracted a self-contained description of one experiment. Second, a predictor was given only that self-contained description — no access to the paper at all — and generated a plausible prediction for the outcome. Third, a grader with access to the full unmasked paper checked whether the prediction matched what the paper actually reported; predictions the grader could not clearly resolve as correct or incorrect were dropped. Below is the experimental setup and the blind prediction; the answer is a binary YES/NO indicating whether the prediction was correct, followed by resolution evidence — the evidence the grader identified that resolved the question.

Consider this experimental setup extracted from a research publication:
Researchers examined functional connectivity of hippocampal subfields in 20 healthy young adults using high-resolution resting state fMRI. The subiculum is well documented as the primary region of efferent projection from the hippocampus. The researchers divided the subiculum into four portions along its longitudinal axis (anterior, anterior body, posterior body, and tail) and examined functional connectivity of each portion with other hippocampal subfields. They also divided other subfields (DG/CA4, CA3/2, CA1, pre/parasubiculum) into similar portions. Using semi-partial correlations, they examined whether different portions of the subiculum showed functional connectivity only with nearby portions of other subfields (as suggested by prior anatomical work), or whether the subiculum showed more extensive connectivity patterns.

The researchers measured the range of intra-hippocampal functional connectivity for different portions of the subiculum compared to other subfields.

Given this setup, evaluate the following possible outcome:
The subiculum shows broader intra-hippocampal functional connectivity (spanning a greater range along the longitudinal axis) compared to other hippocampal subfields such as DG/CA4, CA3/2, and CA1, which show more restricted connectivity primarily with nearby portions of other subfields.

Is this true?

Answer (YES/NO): YES